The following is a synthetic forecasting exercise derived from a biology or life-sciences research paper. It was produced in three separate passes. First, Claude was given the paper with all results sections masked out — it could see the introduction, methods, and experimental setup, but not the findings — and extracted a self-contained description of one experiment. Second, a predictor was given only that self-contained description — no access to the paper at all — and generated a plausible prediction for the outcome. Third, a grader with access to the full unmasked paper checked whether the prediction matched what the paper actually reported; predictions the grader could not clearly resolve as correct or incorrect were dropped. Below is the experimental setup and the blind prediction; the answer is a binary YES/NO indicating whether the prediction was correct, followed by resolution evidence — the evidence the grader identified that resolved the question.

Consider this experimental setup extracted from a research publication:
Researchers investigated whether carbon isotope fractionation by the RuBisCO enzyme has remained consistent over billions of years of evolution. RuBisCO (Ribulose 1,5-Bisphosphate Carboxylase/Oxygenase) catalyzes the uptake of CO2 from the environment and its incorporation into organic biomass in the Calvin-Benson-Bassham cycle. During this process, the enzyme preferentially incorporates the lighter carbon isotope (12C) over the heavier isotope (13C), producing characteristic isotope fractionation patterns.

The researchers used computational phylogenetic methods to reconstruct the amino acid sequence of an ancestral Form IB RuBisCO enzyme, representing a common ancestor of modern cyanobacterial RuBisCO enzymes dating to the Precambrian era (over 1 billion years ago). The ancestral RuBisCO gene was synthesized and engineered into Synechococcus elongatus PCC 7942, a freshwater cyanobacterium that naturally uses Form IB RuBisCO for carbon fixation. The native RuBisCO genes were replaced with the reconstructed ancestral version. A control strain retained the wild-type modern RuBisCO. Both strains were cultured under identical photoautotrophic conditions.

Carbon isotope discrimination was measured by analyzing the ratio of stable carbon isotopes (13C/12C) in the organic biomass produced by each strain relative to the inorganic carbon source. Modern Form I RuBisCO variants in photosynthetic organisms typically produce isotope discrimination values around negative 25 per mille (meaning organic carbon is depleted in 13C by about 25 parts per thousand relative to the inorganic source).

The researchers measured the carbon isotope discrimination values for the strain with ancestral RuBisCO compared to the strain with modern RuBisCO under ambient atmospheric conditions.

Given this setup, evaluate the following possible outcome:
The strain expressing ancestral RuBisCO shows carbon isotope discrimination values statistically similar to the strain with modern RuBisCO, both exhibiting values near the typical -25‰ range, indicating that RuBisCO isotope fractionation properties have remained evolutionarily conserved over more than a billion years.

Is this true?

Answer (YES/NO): NO